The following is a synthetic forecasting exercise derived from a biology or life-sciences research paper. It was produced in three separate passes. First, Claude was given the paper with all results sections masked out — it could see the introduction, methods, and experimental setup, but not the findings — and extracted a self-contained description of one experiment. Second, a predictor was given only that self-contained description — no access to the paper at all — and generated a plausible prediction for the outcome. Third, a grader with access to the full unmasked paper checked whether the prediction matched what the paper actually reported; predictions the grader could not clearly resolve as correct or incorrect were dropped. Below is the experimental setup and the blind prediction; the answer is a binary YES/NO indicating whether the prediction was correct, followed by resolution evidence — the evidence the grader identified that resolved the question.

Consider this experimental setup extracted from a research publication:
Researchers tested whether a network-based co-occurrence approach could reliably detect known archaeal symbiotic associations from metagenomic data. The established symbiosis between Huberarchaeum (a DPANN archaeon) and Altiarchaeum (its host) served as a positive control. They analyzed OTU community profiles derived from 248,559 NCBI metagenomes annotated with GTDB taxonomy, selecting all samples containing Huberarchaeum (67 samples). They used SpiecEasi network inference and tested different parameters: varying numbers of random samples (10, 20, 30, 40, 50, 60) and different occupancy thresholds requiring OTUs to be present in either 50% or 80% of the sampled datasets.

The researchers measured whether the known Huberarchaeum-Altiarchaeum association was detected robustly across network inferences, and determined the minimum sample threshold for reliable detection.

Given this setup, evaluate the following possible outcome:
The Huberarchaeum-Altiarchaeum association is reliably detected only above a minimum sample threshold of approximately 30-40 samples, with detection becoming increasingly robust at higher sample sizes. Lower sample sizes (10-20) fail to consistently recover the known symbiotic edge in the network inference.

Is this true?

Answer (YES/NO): YES